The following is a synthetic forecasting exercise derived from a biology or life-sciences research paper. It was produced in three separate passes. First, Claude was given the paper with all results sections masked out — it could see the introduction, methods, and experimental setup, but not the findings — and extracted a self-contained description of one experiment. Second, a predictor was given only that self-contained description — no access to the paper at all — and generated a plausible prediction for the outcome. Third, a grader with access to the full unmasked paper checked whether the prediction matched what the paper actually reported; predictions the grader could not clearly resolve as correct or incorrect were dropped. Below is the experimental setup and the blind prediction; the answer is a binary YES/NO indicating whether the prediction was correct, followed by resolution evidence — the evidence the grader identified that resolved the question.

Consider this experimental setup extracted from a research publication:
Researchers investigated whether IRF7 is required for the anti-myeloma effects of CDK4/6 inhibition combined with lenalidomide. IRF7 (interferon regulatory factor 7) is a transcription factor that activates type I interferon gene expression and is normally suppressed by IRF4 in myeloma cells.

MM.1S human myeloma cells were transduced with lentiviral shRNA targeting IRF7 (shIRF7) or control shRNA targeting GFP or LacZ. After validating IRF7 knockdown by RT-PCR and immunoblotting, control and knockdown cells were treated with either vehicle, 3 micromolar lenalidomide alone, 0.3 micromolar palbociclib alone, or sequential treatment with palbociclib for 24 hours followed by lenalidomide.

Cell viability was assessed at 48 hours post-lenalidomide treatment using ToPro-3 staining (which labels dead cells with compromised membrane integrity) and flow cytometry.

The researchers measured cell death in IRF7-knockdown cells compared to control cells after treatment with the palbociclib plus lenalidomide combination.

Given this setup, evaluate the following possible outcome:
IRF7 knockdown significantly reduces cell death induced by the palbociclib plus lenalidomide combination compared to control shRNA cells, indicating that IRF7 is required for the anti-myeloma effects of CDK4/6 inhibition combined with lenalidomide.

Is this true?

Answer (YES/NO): YES